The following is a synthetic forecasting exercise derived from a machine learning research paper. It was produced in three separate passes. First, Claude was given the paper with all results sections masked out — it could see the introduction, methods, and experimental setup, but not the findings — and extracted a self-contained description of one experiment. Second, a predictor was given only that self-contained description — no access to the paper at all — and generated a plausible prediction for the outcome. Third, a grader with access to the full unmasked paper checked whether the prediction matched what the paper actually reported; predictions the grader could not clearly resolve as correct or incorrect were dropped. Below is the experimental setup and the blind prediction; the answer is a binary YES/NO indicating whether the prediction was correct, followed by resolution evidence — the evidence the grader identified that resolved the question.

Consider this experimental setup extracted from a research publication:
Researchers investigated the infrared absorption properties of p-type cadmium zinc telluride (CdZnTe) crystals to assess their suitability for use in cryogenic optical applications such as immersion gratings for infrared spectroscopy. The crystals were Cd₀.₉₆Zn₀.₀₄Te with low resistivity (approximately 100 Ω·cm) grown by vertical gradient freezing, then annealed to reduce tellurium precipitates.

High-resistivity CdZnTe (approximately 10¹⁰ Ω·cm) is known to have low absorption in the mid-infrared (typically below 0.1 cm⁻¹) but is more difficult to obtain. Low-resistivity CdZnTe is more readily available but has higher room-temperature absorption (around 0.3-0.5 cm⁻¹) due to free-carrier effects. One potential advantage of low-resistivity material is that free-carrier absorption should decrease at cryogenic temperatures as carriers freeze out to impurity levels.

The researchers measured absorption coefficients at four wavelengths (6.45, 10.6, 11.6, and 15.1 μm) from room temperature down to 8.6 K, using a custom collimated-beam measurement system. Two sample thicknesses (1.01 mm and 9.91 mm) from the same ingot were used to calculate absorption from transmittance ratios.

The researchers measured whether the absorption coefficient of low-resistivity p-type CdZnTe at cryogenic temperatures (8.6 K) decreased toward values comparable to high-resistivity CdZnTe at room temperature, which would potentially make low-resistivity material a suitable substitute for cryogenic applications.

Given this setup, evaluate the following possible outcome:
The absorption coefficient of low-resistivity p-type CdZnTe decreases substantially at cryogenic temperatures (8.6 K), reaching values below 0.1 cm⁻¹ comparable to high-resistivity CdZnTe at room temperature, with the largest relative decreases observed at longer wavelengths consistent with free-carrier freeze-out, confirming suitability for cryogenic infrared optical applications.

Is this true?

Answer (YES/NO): NO